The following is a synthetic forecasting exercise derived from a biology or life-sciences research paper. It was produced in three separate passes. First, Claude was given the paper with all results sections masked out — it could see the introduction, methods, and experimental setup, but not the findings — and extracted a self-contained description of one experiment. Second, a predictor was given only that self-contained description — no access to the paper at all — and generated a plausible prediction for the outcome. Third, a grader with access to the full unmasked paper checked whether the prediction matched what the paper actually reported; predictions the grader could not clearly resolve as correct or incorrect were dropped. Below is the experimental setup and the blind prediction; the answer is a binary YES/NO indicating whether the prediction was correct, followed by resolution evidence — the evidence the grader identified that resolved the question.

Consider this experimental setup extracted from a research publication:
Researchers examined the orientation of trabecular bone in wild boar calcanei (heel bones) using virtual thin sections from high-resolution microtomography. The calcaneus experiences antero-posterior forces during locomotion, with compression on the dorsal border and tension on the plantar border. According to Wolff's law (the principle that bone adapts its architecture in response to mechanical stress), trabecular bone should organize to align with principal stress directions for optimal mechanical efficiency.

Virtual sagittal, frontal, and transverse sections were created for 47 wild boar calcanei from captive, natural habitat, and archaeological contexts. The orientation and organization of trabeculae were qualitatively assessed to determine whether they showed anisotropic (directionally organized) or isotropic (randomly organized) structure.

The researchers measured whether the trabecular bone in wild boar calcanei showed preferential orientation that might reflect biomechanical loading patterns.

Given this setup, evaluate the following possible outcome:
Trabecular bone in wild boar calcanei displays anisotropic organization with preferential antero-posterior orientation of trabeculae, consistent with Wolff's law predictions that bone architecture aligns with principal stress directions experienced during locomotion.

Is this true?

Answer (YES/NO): YES